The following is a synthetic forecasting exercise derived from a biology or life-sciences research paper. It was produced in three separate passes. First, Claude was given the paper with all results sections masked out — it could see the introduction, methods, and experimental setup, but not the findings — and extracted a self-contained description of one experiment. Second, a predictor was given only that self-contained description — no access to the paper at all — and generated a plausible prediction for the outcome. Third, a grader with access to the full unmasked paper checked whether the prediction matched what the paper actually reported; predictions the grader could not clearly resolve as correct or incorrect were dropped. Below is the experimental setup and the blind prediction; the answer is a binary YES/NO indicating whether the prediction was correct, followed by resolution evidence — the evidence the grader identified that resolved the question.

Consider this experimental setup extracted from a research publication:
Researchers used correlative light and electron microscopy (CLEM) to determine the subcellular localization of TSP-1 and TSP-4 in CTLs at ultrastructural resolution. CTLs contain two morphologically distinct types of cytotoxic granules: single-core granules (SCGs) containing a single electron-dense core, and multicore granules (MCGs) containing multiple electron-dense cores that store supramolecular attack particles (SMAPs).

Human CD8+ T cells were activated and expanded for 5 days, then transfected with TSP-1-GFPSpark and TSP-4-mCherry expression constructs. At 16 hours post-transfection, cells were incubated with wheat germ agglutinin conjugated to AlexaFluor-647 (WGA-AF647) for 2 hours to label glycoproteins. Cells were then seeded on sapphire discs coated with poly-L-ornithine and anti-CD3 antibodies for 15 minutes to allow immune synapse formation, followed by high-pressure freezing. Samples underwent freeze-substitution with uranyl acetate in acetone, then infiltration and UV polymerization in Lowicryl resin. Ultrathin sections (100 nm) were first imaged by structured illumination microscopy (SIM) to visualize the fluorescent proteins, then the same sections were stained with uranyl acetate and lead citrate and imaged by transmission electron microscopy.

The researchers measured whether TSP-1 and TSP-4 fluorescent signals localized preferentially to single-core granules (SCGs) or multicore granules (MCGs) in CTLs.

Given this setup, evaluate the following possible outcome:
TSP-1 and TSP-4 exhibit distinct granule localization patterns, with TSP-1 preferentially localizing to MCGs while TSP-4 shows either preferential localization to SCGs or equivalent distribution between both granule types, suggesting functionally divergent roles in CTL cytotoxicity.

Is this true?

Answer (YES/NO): NO